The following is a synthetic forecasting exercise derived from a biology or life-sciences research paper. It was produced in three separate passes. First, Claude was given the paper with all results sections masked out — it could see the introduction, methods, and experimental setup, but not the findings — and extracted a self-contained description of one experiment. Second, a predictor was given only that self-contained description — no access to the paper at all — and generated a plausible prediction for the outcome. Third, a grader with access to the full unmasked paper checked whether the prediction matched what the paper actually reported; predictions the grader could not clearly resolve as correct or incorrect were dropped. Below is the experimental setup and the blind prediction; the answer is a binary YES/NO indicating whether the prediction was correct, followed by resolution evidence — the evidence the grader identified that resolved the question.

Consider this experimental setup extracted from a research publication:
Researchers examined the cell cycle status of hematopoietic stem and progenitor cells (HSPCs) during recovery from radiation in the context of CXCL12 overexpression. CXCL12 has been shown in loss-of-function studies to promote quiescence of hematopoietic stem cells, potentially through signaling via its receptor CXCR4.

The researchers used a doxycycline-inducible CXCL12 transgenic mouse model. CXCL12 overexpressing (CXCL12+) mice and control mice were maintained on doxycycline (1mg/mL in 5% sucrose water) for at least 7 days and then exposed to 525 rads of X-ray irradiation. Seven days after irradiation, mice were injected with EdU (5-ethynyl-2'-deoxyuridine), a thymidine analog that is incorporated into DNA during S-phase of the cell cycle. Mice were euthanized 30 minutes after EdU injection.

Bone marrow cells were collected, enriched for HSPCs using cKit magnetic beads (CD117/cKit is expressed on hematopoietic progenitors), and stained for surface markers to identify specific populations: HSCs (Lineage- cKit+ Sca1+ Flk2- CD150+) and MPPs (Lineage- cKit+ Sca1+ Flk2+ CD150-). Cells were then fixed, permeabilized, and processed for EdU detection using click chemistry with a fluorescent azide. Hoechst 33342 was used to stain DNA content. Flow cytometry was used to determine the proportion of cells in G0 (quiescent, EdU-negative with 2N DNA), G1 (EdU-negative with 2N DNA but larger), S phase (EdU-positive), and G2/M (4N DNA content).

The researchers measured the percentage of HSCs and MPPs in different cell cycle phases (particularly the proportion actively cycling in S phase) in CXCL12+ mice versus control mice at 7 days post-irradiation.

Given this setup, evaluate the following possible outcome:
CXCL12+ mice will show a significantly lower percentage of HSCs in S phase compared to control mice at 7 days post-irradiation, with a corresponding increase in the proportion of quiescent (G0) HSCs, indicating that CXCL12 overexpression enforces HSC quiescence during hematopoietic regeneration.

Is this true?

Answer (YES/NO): YES